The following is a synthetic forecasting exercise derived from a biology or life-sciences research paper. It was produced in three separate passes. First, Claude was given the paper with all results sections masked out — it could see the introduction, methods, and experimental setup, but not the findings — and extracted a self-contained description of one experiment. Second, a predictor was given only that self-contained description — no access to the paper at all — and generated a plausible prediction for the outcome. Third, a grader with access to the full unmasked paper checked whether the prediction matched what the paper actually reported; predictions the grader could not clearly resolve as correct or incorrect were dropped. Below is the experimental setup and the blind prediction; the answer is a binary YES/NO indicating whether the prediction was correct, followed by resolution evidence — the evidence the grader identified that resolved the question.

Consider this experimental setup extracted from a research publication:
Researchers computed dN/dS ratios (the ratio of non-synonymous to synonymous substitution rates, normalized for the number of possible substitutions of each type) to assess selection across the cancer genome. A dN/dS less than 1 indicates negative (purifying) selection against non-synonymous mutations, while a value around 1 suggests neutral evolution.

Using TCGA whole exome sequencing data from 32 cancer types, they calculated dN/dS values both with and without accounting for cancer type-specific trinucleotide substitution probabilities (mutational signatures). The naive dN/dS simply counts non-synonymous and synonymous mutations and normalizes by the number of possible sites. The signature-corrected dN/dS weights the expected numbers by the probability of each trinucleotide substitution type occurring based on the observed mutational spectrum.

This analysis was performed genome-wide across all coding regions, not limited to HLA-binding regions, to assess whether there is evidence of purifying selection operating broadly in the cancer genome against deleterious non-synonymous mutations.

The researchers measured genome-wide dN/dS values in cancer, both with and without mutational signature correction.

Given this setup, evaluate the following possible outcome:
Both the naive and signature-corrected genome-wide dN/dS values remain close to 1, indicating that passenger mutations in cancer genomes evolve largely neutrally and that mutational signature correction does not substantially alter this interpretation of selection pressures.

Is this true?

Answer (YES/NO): YES